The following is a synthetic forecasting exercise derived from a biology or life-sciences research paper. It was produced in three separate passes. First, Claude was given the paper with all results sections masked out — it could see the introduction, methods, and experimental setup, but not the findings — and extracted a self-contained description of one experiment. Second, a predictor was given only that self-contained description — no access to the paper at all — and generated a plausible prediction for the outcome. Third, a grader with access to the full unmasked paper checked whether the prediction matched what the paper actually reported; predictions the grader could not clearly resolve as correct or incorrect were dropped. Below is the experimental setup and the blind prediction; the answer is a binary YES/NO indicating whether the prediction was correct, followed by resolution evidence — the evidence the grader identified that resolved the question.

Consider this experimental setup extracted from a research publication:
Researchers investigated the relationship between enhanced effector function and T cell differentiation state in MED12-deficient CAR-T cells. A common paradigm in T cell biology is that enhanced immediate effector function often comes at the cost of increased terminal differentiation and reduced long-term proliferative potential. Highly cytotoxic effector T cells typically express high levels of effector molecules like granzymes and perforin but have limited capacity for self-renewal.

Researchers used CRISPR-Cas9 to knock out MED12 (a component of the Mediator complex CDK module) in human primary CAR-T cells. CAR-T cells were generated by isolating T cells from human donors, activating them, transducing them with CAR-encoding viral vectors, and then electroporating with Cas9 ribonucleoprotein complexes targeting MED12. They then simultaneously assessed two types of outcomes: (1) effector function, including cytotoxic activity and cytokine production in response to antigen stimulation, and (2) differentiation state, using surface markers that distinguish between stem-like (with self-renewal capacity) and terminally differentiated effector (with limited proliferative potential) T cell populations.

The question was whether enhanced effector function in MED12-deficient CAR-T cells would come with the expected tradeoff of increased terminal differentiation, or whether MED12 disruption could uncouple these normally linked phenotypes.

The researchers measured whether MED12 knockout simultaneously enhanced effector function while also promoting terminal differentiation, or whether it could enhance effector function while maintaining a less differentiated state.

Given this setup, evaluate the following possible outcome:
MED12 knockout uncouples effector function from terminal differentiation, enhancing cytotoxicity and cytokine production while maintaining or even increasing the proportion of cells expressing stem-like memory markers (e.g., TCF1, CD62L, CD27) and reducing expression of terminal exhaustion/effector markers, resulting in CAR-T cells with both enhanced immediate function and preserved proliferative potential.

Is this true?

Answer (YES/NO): NO